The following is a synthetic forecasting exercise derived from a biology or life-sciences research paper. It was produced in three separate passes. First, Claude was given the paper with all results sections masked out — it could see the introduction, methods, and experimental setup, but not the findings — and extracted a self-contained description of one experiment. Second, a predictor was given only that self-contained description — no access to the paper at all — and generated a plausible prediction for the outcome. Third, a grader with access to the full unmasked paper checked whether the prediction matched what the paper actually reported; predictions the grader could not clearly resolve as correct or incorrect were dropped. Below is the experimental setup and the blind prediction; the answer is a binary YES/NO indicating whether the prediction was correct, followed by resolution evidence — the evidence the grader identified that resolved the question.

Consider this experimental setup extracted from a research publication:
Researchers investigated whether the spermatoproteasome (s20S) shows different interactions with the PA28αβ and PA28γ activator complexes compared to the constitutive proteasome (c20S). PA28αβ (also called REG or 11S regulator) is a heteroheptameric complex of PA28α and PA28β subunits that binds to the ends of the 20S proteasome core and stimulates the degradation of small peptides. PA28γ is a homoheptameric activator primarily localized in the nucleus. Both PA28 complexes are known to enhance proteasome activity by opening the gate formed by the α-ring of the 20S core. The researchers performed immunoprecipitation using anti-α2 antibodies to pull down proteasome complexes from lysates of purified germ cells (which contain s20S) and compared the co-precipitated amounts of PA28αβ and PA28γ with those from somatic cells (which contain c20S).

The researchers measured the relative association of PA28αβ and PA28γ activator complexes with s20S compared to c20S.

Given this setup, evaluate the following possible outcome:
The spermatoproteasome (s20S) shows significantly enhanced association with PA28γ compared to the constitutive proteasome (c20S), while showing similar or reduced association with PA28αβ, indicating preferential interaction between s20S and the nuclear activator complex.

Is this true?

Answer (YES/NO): NO